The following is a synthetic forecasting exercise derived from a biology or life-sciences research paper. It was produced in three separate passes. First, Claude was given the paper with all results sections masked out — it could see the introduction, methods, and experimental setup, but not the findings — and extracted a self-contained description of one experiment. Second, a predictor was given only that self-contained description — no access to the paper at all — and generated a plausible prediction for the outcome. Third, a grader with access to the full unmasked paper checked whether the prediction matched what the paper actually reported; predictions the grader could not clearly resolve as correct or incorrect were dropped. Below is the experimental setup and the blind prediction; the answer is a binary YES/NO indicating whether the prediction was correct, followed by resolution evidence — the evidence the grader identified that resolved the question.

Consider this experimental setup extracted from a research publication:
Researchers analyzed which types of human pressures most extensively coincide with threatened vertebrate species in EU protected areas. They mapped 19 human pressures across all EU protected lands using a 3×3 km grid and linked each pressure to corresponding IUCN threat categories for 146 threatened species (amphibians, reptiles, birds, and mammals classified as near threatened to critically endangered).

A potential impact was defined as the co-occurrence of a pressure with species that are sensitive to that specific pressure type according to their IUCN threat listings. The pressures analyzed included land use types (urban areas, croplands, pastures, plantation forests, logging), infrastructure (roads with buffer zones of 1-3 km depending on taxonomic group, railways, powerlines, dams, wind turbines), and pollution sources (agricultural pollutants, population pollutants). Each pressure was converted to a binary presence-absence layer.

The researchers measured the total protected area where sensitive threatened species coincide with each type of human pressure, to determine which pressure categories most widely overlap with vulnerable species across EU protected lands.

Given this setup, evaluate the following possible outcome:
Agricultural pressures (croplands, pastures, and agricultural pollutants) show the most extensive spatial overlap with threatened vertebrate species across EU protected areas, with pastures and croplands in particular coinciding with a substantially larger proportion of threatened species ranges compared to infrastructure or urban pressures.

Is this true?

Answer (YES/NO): NO